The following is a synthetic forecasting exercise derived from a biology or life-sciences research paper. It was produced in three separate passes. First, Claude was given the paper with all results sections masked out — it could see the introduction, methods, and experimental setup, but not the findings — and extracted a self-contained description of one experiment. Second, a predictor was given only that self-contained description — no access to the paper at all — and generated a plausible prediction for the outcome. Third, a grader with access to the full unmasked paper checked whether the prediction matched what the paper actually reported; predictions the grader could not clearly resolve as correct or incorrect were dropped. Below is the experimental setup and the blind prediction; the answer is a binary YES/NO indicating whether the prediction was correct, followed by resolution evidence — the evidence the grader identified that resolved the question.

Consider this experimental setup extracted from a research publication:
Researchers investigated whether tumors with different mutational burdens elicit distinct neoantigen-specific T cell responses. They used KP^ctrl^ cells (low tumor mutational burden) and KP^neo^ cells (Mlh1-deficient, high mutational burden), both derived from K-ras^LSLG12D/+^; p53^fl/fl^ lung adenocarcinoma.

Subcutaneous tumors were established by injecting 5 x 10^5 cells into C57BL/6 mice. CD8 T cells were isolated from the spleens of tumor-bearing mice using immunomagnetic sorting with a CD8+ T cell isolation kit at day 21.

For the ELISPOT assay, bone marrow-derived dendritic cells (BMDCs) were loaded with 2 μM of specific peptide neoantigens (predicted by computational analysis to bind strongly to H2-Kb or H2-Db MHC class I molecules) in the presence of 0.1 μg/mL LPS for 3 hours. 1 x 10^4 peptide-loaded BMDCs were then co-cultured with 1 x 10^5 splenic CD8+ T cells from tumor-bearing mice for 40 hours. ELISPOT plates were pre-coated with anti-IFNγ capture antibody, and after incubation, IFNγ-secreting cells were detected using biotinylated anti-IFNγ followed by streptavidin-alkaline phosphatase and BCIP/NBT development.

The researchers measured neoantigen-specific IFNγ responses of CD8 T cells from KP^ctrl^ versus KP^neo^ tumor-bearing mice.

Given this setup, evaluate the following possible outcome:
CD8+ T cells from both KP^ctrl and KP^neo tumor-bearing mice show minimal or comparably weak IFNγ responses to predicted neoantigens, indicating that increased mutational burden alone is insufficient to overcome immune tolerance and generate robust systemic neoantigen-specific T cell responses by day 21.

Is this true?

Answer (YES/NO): NO